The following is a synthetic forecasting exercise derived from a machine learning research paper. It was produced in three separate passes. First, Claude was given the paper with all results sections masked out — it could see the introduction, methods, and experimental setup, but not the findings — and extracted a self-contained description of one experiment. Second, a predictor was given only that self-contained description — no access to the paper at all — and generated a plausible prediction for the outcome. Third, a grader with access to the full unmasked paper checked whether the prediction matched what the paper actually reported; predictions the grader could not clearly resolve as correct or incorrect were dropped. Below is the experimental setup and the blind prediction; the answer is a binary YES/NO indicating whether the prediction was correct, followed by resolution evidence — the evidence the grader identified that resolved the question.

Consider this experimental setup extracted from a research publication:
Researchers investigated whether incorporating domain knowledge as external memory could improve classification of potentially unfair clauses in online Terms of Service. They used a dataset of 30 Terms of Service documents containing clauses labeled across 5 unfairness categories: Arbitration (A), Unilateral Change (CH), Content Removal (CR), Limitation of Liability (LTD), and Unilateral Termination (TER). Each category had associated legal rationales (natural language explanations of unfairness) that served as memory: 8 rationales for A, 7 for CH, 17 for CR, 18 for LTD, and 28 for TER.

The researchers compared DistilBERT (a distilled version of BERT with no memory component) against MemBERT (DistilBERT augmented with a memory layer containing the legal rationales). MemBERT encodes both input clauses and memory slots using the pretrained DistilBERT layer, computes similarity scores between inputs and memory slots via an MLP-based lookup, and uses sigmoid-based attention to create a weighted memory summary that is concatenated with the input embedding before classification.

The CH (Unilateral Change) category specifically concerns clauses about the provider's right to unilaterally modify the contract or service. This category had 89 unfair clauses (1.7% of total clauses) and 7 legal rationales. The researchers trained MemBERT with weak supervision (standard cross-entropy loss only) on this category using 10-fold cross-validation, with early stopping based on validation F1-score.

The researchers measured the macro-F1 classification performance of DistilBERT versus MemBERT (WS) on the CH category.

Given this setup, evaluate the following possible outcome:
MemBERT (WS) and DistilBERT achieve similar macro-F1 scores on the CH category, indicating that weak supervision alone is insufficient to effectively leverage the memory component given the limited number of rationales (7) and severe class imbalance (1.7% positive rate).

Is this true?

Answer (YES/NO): NO